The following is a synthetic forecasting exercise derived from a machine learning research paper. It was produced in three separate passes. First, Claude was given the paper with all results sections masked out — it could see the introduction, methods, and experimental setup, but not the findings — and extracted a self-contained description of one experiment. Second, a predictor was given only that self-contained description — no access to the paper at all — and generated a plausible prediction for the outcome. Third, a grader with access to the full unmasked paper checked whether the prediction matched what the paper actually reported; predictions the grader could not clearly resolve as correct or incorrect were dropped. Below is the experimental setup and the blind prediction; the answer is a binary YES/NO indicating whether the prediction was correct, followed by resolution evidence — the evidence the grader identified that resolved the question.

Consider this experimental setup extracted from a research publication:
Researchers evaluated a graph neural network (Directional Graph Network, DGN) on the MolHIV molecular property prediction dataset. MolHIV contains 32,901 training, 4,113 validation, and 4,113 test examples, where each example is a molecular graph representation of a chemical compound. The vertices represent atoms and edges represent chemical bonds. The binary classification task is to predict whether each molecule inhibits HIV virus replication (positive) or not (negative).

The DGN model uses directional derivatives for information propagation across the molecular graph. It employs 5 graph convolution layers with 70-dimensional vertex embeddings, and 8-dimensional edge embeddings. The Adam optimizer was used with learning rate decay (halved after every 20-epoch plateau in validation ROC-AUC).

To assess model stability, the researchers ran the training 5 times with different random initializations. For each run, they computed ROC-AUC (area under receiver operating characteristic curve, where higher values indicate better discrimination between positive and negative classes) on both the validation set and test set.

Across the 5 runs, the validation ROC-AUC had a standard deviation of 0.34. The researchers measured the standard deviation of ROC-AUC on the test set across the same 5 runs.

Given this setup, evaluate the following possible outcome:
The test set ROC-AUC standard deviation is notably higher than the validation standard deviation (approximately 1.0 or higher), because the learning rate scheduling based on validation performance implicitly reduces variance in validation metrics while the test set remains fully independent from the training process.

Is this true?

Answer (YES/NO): NO